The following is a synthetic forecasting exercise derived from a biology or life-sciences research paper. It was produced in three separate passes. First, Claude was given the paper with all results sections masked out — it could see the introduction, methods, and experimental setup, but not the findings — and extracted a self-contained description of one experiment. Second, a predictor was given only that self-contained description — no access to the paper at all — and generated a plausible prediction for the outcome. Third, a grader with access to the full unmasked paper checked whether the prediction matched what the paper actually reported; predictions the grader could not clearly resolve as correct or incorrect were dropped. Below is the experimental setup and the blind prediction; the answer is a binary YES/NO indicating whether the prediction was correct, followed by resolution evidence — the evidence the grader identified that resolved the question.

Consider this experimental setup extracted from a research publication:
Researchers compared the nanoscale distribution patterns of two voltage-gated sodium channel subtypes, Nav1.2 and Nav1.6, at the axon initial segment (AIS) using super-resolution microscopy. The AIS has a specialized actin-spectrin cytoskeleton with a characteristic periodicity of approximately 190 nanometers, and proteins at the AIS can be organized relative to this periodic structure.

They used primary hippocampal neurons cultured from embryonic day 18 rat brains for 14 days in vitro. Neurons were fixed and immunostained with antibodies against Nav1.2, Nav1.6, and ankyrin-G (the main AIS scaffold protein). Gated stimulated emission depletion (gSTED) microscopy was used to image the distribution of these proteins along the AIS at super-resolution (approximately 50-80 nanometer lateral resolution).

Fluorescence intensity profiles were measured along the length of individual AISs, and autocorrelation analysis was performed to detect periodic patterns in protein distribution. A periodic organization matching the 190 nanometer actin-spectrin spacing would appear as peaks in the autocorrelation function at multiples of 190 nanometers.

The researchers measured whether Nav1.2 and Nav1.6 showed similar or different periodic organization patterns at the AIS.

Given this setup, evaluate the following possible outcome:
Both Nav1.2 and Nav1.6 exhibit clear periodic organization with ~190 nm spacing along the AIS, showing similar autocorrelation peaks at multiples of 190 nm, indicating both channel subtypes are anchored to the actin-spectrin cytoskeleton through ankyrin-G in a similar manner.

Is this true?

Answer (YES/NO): YES